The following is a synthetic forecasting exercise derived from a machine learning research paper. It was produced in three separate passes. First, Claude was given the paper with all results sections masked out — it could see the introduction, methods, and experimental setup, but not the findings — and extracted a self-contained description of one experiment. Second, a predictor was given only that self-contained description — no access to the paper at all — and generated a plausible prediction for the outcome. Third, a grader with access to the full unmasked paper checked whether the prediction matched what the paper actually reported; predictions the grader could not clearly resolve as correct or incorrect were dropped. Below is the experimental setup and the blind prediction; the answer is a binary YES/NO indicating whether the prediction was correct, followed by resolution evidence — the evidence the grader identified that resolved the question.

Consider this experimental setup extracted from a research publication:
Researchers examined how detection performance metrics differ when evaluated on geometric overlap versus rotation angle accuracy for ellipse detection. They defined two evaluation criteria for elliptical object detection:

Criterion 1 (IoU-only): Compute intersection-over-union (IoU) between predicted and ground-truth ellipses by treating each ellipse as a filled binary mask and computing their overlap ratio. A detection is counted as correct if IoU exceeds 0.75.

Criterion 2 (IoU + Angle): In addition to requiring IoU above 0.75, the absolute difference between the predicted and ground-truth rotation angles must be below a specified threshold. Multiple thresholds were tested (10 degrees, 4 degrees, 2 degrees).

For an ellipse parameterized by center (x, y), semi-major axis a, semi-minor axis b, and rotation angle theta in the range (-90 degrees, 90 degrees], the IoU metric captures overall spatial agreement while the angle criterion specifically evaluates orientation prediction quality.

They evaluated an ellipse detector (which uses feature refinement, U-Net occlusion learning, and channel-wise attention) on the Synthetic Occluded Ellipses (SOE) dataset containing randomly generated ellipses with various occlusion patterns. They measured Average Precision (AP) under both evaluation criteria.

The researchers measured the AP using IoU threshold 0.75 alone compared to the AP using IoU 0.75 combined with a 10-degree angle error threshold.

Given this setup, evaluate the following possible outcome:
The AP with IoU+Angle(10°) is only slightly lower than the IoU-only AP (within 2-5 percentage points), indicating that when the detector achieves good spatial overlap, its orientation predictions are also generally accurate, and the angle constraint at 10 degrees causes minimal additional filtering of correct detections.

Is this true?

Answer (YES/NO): NO